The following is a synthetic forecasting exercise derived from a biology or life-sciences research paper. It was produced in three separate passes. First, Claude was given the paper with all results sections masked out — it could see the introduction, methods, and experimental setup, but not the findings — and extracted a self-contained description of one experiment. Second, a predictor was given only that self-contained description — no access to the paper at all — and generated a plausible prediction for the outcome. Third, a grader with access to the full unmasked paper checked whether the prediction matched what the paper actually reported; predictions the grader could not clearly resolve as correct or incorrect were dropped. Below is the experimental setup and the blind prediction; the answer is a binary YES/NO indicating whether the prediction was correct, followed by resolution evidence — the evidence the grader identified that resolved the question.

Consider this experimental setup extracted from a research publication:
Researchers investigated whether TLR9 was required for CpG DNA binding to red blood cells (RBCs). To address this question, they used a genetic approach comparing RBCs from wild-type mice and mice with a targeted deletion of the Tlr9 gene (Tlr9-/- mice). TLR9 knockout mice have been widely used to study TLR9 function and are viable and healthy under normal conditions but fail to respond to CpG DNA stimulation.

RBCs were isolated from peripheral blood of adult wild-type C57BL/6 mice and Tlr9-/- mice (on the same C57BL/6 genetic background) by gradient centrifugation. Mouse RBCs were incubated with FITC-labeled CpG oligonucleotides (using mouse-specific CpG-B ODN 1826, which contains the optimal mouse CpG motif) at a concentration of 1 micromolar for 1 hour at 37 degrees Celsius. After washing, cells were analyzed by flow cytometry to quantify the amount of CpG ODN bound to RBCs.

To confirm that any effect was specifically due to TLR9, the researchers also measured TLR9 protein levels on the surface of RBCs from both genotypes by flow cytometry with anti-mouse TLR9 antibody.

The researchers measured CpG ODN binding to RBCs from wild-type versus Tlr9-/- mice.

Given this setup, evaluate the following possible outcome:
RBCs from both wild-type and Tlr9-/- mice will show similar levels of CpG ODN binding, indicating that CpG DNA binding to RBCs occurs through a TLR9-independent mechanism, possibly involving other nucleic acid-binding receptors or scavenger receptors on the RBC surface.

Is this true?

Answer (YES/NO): NO